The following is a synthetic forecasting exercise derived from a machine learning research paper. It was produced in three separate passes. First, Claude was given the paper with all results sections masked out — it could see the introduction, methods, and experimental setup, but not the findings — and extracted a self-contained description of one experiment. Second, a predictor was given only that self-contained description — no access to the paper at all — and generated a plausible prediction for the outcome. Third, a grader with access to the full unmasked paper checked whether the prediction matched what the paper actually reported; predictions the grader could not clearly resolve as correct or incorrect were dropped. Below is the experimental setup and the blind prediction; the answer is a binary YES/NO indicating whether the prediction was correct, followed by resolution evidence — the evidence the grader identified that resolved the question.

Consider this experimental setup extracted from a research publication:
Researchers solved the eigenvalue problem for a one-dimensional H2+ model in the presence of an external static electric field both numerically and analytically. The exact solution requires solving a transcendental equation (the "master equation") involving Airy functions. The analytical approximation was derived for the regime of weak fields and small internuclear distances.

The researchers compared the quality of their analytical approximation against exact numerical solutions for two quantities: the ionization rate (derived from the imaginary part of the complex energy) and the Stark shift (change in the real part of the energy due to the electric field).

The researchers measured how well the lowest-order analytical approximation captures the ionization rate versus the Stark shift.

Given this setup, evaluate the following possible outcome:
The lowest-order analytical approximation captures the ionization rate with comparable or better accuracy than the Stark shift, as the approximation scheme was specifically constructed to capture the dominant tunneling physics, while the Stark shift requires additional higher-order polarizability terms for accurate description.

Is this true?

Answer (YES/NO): YES